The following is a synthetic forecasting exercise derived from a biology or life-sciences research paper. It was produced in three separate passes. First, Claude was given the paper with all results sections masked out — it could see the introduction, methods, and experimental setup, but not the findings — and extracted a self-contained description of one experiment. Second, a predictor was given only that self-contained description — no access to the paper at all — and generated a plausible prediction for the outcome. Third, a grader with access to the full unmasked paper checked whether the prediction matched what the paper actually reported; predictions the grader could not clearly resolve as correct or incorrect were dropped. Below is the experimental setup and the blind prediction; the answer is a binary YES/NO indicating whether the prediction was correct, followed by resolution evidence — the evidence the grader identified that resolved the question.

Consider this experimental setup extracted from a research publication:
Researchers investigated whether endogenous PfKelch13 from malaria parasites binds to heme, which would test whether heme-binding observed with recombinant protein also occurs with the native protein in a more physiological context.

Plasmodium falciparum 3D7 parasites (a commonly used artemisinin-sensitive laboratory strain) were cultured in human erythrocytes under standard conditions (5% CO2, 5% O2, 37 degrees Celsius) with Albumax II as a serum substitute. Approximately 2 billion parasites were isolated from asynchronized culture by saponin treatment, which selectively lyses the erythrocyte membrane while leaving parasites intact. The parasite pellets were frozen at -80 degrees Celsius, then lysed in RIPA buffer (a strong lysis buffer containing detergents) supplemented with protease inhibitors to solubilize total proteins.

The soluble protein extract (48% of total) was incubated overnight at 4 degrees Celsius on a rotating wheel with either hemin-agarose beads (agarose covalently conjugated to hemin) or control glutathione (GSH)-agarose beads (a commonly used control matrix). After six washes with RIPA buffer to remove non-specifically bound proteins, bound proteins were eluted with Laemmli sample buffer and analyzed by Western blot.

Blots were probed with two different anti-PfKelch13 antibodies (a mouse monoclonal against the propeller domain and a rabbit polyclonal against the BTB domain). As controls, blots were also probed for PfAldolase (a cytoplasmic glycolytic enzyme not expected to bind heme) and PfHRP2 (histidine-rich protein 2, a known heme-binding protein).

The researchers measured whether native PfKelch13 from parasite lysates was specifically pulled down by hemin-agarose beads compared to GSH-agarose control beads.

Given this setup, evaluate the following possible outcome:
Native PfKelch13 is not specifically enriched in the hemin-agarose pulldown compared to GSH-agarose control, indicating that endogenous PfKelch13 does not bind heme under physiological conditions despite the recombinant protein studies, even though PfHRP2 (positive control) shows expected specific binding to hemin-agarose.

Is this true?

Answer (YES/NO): NO